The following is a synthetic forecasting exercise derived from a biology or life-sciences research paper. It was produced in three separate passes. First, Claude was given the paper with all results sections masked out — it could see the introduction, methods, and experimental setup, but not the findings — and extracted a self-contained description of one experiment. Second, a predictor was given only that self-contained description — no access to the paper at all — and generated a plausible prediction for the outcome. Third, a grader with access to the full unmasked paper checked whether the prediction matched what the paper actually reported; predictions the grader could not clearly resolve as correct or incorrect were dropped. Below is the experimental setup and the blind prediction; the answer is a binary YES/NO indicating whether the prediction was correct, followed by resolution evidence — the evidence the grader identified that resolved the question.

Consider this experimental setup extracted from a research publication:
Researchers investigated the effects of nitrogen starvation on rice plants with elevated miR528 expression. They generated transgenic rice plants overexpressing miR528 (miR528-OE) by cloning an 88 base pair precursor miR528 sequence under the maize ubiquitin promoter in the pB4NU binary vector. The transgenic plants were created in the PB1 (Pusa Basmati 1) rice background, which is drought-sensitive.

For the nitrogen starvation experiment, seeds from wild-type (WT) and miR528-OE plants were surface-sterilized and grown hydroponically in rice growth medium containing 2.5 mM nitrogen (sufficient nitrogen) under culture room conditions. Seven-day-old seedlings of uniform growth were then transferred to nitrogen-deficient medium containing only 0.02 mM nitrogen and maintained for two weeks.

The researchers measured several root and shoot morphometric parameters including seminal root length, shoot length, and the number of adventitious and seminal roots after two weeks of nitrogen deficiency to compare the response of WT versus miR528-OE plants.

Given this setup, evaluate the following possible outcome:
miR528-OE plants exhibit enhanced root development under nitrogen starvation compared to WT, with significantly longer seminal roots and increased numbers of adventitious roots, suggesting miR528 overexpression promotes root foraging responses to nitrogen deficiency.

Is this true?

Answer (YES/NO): NO